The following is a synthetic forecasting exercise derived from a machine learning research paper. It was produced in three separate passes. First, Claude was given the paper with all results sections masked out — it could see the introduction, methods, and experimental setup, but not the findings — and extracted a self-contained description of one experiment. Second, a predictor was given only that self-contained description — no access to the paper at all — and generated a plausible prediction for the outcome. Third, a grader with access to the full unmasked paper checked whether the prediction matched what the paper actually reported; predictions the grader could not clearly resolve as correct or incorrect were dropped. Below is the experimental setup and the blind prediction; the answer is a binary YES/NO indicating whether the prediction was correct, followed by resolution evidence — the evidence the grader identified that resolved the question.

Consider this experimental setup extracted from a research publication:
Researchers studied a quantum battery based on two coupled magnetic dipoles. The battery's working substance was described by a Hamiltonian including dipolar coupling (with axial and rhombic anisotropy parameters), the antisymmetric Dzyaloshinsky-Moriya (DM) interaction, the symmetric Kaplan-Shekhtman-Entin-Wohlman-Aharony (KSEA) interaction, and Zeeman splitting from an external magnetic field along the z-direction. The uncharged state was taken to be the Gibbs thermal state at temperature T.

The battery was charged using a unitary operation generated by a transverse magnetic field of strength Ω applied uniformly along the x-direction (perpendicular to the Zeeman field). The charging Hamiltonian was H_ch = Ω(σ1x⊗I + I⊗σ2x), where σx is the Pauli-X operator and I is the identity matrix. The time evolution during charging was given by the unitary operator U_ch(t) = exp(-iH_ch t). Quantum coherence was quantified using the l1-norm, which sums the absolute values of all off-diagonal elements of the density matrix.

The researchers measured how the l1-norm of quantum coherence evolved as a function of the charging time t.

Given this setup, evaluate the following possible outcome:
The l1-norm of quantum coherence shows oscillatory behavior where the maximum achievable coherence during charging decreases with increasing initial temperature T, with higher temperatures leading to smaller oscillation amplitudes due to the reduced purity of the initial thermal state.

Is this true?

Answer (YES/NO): YES